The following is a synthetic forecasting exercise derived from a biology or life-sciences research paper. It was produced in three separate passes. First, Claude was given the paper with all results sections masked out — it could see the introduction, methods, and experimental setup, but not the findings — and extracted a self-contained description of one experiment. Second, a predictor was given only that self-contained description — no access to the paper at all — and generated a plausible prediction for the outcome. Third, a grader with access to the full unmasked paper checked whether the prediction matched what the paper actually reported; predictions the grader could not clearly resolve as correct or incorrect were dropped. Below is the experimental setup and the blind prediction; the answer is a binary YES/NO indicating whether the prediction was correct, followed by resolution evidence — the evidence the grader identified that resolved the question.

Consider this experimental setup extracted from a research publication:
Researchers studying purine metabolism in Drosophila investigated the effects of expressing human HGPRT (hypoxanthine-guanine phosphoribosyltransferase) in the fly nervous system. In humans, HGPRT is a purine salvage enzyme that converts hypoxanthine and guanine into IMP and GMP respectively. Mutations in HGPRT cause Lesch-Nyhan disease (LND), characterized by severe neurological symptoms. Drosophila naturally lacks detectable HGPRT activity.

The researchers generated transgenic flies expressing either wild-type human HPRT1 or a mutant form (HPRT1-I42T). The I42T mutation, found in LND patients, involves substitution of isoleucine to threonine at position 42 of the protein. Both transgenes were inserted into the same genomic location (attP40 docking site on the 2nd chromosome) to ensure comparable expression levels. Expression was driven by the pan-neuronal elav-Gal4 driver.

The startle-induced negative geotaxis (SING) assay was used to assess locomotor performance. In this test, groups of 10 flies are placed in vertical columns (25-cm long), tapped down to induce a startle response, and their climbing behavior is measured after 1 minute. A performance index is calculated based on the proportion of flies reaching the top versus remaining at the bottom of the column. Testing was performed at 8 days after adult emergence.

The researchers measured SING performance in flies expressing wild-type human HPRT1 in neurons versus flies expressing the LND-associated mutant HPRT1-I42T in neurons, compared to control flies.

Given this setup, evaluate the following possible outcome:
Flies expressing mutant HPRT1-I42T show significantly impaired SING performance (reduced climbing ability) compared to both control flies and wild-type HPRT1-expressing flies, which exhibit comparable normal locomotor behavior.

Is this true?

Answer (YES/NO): YES